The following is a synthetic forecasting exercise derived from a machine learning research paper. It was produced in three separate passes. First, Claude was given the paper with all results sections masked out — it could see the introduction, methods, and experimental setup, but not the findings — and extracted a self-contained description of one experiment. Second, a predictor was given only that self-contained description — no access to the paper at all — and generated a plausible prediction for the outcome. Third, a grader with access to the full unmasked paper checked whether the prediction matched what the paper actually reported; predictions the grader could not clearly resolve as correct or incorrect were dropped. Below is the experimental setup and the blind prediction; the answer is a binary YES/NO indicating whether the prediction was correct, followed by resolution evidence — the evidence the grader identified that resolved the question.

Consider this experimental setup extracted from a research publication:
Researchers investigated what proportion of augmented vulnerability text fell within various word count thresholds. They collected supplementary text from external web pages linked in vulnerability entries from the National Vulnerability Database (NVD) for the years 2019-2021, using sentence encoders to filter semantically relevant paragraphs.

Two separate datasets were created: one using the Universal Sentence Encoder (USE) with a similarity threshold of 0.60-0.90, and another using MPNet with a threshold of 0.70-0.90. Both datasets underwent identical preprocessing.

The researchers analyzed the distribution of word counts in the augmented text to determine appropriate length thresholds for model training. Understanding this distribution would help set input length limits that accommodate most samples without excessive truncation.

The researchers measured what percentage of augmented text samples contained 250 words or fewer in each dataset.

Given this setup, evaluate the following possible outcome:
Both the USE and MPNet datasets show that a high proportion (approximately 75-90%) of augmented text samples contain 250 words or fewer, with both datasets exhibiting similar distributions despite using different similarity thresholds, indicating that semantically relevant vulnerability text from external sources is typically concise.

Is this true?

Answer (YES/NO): NO